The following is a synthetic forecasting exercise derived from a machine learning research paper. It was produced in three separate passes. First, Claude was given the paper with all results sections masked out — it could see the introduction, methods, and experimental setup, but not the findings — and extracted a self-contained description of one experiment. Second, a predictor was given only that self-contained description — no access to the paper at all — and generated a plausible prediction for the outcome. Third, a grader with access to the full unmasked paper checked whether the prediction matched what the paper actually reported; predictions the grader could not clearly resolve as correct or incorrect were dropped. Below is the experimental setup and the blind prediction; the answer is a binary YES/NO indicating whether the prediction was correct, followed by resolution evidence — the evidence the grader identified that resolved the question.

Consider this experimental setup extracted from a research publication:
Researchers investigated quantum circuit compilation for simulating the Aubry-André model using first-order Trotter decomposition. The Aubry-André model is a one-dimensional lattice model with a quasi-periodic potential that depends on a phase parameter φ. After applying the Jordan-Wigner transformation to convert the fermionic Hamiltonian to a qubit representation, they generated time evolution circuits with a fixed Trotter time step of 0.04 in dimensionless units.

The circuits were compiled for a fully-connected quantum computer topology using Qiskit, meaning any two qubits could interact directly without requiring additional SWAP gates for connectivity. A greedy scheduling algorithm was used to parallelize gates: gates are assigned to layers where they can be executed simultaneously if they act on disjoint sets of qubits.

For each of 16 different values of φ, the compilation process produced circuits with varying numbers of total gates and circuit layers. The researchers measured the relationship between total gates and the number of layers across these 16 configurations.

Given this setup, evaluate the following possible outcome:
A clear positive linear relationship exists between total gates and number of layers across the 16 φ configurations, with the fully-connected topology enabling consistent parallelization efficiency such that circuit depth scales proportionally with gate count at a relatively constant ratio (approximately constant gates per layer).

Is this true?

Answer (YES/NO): YES